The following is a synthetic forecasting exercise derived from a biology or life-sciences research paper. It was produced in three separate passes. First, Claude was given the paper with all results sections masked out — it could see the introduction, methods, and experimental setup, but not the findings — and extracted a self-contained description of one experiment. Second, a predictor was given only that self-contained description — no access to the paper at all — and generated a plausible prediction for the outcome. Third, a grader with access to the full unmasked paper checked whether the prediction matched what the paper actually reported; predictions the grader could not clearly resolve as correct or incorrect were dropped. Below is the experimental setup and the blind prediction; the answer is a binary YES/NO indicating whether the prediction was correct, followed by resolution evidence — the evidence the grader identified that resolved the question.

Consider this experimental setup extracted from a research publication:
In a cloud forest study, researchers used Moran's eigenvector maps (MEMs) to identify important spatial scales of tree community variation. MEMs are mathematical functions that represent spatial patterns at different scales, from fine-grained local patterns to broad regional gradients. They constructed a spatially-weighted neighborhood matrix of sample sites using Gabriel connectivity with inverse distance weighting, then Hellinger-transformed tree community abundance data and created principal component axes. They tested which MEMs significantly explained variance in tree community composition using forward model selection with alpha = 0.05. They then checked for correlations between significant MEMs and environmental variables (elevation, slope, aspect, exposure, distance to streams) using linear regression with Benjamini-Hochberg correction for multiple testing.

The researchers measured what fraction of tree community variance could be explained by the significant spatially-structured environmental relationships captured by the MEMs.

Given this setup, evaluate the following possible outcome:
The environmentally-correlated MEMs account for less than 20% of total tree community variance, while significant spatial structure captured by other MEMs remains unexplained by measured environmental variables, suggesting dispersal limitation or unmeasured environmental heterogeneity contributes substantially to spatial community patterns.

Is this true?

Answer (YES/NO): YES